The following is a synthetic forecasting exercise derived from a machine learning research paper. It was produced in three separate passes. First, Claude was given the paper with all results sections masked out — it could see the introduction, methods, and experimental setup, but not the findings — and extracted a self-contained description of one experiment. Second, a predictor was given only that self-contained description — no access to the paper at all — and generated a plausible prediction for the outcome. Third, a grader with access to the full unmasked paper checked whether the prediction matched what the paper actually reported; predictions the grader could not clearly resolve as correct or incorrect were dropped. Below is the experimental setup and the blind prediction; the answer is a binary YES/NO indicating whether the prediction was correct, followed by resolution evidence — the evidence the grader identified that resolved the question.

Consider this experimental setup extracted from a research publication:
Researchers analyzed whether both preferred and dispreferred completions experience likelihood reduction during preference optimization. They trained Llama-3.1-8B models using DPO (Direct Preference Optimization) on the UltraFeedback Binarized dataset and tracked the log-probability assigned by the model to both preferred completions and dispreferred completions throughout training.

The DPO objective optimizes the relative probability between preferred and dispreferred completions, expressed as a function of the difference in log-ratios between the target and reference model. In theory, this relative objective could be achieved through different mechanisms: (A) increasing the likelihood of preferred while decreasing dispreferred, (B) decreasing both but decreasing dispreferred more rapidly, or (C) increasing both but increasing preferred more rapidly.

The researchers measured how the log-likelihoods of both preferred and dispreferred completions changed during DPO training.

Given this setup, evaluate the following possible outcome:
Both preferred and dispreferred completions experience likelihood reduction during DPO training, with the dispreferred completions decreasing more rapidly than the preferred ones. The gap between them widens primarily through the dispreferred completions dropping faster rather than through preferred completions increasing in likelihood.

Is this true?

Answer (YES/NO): YES